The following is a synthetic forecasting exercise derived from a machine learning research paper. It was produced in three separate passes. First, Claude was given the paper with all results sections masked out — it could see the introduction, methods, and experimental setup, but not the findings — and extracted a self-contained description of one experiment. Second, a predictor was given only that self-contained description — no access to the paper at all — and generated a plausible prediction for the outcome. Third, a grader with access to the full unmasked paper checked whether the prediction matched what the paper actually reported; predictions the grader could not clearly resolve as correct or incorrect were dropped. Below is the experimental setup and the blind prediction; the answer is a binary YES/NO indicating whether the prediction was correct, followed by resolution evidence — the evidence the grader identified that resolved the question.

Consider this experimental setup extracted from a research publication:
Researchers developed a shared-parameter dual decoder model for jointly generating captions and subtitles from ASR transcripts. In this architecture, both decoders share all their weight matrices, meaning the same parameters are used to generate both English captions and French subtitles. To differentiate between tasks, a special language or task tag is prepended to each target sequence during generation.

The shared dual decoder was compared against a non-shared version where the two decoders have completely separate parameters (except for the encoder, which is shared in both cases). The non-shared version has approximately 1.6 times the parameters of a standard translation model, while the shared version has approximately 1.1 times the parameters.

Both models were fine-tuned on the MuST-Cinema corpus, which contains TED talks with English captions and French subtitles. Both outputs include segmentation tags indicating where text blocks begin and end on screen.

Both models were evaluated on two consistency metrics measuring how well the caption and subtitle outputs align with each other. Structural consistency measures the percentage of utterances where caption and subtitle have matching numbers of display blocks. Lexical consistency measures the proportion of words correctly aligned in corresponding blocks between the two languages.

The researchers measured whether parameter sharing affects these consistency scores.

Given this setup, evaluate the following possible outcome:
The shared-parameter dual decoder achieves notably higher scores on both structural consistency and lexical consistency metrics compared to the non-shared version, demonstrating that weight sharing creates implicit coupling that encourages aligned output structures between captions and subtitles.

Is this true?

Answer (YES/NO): NO